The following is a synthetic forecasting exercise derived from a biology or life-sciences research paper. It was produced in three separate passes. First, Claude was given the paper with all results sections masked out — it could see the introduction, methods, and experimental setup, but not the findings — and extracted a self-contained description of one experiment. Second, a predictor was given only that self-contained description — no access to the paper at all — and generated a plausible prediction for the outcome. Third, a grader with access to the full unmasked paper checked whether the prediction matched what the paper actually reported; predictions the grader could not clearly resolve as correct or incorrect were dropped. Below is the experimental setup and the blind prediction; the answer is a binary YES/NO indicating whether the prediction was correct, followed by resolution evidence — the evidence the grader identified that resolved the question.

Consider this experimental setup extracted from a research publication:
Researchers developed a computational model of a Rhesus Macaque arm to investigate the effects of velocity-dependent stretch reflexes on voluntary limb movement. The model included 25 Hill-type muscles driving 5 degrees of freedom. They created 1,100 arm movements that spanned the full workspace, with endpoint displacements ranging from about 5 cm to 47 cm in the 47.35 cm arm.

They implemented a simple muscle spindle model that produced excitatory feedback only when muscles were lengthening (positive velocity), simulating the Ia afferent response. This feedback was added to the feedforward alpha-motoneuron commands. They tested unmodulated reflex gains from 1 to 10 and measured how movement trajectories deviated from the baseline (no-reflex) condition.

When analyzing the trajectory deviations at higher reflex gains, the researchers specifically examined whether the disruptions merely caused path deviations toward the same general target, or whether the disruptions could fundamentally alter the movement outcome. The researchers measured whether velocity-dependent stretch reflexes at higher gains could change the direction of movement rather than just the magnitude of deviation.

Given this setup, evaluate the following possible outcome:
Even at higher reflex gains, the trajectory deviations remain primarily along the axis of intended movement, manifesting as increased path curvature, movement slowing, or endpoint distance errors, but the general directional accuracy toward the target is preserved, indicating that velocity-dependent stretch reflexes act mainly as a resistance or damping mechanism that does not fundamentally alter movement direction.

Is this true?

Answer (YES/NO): NO